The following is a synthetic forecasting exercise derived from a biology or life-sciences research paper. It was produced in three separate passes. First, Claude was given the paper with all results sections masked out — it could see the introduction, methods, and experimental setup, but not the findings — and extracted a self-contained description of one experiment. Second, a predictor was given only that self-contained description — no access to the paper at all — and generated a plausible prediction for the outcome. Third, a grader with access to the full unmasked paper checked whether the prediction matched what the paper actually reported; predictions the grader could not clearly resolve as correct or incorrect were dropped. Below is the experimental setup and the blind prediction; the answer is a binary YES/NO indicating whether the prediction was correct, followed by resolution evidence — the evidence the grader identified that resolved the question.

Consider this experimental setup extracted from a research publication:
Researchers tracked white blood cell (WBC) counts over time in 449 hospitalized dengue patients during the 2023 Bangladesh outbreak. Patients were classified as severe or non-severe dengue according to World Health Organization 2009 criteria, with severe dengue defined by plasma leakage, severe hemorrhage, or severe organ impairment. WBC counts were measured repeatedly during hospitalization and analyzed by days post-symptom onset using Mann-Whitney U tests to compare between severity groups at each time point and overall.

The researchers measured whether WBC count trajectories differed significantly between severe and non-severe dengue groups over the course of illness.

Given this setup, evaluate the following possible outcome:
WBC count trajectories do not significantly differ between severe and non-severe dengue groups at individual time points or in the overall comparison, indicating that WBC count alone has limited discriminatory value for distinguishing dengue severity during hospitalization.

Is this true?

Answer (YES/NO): YES